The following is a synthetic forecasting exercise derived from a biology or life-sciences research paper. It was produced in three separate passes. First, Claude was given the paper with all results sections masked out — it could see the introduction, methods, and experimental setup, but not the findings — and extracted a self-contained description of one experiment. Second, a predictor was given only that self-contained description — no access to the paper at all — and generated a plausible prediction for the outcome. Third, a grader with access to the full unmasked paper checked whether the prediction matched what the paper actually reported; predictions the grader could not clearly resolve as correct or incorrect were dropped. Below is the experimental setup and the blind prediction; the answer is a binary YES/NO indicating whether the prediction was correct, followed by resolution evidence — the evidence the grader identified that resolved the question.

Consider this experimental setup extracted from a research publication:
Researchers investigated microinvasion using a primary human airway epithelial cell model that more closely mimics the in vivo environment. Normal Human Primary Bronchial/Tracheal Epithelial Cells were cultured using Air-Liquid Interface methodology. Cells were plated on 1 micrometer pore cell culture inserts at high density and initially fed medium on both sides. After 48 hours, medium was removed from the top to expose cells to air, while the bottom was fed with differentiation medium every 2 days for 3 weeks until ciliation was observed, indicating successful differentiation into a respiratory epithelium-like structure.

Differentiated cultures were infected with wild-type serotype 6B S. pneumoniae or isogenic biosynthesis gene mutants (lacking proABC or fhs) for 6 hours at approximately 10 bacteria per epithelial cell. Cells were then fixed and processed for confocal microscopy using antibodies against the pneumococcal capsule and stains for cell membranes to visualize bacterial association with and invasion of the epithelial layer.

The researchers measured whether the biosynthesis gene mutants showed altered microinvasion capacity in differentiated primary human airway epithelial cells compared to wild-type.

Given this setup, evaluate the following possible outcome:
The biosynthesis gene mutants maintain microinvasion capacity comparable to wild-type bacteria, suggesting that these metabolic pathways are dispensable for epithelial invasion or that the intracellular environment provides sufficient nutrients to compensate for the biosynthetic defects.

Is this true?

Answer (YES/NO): YES